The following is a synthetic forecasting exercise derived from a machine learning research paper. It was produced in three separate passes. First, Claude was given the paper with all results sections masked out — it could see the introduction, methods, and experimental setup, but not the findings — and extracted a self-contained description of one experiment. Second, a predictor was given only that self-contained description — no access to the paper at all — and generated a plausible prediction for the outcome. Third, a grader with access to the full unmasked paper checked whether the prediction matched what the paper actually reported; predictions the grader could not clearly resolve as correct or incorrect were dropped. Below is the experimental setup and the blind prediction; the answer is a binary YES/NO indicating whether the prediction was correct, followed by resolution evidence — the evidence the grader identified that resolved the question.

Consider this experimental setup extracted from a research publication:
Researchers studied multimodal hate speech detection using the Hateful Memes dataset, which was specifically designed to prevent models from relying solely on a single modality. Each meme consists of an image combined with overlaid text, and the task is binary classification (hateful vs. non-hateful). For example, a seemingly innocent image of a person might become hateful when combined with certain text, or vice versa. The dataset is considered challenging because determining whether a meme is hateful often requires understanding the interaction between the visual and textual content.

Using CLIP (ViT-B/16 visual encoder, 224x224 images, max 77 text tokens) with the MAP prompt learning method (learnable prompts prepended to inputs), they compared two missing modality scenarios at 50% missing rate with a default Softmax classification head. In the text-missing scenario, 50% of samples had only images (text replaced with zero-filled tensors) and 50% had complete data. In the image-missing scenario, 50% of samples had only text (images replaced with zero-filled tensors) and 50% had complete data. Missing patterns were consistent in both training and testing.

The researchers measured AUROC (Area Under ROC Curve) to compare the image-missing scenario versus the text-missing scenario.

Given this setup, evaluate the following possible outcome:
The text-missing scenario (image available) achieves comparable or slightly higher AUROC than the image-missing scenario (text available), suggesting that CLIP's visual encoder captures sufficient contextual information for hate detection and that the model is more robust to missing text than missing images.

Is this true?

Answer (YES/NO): YES